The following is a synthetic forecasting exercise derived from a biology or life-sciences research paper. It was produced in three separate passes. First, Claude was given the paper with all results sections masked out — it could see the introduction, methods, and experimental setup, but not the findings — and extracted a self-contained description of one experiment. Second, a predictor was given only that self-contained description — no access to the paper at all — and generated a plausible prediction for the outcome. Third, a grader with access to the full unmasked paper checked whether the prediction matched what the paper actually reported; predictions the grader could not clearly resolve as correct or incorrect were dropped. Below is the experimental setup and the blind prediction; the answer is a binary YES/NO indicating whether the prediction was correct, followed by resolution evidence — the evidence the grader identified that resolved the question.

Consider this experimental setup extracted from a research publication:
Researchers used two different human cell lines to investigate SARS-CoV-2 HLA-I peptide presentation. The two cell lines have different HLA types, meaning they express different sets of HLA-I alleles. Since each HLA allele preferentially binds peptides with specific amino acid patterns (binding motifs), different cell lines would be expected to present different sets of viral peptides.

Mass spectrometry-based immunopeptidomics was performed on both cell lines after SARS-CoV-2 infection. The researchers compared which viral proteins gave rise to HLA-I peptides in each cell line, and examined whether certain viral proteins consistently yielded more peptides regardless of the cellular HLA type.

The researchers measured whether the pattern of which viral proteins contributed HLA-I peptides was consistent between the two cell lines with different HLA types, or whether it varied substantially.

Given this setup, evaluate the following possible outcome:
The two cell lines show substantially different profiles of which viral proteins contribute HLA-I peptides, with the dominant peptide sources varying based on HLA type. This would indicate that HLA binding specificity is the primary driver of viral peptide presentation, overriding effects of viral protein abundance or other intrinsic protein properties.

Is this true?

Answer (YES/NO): NO